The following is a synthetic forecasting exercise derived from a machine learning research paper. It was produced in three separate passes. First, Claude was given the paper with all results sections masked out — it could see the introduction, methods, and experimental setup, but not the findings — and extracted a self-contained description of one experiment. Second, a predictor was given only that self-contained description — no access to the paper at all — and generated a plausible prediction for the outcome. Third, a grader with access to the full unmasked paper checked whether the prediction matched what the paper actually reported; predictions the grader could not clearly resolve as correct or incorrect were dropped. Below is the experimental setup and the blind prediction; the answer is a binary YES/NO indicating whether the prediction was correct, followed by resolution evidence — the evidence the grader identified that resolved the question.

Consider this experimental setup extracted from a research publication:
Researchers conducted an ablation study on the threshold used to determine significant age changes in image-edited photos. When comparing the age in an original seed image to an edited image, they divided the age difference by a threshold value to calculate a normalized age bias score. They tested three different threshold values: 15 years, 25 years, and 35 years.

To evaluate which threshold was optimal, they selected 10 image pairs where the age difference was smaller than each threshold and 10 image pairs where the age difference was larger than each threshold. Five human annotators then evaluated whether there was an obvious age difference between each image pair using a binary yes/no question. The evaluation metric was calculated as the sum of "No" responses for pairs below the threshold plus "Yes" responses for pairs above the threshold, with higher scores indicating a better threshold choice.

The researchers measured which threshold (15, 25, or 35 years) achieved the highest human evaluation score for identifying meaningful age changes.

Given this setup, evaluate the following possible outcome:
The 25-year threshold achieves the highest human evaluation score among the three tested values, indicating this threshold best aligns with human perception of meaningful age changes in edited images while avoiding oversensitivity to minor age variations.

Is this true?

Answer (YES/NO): YES